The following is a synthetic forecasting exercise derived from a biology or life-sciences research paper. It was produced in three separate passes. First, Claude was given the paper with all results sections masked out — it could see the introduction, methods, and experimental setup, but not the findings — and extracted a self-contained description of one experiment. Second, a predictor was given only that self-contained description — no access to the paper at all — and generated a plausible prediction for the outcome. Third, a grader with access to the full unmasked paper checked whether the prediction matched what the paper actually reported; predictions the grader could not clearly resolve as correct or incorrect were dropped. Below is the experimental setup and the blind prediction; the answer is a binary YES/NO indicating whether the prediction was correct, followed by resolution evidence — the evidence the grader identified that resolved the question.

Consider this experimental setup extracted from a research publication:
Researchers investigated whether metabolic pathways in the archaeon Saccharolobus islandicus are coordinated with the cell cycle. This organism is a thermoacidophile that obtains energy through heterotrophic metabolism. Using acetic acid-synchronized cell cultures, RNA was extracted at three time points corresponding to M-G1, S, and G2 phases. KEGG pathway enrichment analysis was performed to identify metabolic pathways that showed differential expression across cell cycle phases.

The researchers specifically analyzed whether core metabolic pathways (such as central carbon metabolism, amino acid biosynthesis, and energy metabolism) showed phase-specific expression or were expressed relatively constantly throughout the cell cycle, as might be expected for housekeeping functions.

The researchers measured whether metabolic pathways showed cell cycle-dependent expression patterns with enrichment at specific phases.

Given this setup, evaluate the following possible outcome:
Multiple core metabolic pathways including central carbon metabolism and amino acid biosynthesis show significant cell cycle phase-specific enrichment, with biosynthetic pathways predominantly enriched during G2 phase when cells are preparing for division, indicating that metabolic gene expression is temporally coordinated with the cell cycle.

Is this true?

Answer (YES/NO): NO